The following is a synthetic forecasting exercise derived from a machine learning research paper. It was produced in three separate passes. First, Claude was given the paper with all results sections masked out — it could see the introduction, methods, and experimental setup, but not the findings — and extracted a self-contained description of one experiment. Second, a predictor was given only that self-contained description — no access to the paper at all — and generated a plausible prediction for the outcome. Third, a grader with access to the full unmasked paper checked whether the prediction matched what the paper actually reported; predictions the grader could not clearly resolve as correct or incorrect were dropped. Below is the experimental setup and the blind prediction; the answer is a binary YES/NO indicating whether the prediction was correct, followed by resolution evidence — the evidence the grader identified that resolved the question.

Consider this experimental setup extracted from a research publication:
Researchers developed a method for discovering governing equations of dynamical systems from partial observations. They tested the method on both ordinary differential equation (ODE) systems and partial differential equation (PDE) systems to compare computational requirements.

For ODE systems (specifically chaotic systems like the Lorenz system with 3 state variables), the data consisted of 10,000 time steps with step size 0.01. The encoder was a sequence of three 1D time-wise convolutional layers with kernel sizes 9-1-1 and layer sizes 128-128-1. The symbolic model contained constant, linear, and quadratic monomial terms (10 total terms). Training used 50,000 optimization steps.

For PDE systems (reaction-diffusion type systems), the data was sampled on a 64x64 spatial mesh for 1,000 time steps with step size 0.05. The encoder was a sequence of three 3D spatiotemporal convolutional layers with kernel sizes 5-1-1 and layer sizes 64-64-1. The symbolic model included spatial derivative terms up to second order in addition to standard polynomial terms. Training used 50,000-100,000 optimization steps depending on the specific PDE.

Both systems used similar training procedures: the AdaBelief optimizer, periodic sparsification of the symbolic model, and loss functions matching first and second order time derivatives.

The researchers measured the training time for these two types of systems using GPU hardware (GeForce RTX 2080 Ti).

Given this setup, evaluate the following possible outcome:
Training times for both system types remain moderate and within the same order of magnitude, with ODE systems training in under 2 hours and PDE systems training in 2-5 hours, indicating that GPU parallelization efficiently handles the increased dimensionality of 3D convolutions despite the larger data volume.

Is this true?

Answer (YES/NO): NO